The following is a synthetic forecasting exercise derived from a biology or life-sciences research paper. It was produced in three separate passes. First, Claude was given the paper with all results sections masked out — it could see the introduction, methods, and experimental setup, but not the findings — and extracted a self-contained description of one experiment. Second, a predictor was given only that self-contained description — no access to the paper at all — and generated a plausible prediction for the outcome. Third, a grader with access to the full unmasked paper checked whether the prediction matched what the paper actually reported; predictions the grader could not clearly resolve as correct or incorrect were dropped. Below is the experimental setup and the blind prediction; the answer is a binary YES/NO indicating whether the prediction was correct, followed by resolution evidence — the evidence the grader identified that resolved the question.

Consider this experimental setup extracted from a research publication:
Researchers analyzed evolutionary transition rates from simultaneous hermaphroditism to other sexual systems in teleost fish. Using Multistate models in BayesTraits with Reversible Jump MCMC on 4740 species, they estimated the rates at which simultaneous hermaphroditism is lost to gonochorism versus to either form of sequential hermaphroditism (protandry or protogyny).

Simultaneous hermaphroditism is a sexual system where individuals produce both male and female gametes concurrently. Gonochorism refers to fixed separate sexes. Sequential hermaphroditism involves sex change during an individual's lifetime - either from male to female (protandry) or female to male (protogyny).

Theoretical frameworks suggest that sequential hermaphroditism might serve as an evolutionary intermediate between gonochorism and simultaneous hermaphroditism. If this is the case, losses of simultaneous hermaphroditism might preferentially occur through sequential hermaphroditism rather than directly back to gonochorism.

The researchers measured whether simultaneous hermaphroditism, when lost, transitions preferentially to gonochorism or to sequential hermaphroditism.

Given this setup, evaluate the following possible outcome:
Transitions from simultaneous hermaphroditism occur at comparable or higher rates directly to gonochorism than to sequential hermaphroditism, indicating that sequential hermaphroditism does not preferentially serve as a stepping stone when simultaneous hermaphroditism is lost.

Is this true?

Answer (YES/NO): YES